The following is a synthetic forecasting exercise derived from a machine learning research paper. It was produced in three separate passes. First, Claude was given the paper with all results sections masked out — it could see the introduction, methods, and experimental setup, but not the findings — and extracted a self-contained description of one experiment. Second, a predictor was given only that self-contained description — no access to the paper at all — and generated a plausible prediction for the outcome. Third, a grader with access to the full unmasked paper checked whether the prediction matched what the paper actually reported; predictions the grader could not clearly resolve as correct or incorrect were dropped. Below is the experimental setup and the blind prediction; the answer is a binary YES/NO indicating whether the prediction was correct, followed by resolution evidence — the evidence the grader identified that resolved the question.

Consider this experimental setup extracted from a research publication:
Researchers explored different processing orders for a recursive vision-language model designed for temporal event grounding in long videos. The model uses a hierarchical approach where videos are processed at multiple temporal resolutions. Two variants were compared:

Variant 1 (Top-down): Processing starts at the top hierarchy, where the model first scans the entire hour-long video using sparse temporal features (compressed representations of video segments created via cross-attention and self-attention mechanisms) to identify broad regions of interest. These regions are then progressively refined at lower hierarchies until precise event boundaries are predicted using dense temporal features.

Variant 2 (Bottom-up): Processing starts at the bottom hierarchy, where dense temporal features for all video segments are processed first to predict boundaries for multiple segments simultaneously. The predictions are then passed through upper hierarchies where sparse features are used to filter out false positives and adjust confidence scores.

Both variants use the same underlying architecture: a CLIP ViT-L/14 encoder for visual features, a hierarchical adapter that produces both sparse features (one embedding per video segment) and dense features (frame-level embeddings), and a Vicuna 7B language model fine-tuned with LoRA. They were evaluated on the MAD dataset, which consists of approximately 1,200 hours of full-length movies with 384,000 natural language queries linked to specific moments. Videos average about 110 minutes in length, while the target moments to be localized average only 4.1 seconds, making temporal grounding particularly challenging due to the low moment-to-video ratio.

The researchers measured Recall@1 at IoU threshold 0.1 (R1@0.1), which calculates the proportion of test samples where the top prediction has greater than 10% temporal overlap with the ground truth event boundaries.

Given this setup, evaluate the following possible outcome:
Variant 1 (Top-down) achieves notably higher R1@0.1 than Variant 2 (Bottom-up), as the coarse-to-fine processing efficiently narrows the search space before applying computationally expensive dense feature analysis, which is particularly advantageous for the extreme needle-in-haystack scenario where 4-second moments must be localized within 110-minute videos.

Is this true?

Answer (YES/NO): NO